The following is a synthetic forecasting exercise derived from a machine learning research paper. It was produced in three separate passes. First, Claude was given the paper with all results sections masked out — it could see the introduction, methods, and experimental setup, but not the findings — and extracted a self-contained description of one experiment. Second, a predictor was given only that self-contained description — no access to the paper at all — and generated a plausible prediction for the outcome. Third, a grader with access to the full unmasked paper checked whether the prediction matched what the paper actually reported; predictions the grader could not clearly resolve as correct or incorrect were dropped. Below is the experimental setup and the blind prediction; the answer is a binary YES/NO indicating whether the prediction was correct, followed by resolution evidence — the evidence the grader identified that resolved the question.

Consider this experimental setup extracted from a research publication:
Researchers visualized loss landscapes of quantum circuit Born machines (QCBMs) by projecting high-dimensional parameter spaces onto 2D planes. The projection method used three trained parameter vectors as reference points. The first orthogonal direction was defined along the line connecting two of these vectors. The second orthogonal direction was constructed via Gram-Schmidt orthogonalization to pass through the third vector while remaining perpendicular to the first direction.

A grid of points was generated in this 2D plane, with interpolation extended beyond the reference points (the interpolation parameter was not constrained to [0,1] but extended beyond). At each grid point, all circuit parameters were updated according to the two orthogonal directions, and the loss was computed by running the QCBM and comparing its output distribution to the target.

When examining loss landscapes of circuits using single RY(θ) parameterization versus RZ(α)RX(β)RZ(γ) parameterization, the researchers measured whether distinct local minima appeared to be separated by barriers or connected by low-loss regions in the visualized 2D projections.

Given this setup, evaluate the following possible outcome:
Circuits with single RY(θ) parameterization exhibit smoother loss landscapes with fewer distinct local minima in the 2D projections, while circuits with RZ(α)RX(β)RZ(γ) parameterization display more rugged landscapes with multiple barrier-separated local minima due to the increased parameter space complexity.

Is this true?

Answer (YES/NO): NO